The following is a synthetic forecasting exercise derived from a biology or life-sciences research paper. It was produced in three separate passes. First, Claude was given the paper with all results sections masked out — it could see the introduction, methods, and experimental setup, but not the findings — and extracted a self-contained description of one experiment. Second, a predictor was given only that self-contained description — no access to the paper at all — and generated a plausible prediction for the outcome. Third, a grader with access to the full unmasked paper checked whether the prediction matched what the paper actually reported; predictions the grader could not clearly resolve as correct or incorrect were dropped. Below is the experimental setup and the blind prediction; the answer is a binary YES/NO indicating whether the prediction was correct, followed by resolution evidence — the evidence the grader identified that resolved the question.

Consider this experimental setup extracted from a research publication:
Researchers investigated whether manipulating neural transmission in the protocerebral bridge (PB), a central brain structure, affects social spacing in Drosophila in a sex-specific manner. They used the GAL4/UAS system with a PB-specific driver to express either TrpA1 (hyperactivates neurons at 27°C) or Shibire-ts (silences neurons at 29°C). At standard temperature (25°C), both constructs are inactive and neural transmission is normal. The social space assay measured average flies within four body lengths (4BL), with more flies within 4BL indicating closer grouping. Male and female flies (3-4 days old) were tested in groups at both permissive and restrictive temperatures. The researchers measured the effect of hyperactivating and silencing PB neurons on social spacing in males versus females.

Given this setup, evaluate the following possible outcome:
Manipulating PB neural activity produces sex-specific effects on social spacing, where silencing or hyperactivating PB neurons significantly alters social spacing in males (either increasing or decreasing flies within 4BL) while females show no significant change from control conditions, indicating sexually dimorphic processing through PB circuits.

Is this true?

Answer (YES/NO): NO